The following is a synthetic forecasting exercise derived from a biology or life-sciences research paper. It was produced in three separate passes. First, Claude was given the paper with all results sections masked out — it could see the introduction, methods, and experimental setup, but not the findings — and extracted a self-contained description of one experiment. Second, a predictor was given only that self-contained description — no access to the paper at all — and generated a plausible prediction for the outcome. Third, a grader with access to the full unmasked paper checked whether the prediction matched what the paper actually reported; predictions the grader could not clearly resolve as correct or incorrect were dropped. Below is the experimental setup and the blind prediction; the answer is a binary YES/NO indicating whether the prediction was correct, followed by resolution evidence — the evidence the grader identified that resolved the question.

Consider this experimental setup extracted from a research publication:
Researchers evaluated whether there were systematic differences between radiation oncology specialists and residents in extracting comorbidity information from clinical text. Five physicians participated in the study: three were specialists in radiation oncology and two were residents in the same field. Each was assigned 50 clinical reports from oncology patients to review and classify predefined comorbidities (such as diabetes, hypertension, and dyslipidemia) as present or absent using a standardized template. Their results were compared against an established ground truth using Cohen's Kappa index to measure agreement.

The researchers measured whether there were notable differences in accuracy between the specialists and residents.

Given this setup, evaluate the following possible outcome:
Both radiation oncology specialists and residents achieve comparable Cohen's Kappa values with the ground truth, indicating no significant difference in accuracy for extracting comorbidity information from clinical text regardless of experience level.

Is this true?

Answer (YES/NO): NO